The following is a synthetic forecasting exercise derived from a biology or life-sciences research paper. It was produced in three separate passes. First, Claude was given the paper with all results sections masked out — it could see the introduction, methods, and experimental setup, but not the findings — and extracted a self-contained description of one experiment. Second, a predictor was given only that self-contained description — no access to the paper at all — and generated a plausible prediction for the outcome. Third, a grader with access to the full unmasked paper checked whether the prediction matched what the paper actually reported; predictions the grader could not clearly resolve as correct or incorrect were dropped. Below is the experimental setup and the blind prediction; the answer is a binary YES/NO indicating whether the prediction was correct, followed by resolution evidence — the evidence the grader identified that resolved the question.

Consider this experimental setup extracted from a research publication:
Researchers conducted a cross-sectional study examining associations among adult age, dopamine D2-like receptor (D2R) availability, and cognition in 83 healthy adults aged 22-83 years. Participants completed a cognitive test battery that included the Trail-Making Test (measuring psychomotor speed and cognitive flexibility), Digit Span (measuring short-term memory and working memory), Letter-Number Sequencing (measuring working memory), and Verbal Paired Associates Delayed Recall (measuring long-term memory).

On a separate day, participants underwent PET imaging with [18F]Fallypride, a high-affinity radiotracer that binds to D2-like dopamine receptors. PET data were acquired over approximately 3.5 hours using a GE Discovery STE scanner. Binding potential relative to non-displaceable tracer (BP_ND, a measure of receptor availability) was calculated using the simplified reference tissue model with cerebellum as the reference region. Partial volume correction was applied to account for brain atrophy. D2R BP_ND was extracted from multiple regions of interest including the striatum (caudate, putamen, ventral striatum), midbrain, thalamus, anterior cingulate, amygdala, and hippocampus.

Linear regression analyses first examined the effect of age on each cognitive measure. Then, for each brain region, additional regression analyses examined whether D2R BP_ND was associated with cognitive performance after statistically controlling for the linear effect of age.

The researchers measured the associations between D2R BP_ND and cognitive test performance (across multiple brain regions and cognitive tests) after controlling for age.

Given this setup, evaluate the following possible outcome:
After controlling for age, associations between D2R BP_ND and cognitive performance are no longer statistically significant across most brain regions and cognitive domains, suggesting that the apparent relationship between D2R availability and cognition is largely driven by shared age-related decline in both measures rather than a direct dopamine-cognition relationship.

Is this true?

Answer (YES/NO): YES